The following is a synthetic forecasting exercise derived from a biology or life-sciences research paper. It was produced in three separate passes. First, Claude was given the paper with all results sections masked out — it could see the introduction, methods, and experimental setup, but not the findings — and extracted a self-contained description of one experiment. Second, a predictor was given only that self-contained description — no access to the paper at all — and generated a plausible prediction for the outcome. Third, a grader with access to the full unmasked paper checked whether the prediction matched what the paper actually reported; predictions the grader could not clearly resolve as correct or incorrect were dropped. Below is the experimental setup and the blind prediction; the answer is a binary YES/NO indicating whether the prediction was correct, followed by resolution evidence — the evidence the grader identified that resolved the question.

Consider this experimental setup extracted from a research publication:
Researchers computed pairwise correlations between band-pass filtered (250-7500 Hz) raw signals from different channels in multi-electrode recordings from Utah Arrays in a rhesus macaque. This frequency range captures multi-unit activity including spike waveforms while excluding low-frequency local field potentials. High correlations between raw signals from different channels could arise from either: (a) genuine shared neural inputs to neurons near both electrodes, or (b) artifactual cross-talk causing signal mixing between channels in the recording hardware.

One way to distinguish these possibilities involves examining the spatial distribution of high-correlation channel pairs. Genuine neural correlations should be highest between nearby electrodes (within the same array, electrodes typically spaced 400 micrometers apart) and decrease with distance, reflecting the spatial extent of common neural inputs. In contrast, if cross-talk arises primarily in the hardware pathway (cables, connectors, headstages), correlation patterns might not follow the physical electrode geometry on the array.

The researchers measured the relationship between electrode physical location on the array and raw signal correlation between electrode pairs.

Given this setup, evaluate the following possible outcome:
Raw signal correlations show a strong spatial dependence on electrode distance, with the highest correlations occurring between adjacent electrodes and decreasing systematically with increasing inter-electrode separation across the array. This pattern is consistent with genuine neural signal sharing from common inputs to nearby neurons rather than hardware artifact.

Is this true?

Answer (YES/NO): NO